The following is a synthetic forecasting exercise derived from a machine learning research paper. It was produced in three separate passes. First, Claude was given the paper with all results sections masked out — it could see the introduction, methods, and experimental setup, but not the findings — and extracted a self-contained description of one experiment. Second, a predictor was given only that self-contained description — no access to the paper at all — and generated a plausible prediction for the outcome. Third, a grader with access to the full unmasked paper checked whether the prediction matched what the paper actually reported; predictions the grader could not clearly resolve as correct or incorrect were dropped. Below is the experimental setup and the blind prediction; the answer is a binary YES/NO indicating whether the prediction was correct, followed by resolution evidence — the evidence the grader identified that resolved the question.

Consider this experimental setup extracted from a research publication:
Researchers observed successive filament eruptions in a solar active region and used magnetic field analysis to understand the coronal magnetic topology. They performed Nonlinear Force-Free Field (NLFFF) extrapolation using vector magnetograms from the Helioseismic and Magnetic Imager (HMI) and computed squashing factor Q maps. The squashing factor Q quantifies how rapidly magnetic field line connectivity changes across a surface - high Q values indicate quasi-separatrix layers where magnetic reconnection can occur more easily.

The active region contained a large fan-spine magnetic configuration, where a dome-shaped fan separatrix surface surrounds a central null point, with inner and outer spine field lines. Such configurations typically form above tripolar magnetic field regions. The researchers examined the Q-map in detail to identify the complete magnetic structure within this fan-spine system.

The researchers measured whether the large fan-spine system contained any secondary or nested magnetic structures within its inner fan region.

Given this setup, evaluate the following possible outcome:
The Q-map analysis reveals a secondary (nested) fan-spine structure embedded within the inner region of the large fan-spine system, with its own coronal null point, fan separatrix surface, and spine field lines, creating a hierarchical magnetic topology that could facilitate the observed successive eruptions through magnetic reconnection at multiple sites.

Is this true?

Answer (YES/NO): YES